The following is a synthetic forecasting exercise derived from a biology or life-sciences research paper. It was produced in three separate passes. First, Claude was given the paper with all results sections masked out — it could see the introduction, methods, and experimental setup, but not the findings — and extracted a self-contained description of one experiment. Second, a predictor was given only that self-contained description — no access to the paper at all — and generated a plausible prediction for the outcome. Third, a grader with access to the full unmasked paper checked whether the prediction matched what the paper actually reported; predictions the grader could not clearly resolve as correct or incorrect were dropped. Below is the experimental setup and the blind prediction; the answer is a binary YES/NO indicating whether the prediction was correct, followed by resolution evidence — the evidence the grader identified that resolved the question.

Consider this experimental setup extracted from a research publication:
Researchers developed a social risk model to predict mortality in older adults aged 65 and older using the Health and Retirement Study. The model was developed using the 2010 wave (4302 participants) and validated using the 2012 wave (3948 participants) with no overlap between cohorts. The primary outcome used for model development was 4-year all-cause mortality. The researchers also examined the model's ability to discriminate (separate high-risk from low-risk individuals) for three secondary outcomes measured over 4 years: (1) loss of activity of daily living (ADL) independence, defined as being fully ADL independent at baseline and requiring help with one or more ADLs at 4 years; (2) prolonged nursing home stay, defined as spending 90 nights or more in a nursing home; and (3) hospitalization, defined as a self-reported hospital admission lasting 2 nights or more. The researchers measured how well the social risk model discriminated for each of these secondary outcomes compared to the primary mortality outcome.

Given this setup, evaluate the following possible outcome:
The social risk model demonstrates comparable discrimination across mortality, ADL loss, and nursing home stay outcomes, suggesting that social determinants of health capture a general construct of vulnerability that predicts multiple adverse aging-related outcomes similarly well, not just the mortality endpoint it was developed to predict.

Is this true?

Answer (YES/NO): YES